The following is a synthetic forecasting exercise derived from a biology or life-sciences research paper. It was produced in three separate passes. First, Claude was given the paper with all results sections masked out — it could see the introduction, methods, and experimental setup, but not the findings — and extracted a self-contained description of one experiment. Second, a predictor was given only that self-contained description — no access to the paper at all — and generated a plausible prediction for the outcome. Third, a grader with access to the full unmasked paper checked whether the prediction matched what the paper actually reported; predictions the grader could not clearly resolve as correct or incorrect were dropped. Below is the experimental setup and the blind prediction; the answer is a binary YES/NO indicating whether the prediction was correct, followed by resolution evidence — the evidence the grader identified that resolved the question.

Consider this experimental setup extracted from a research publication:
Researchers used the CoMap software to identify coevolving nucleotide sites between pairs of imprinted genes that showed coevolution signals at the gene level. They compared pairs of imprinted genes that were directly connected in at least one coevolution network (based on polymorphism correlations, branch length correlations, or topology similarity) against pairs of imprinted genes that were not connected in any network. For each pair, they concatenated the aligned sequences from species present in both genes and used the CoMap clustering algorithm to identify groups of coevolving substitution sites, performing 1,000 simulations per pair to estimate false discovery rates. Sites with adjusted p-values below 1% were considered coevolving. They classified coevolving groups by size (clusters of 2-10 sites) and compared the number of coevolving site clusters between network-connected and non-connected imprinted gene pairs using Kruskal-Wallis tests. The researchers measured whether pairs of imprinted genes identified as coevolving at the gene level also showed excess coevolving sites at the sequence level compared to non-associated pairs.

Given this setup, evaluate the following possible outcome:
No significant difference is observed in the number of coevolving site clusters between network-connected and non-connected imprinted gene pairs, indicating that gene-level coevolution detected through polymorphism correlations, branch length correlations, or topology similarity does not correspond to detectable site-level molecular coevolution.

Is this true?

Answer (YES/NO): YES